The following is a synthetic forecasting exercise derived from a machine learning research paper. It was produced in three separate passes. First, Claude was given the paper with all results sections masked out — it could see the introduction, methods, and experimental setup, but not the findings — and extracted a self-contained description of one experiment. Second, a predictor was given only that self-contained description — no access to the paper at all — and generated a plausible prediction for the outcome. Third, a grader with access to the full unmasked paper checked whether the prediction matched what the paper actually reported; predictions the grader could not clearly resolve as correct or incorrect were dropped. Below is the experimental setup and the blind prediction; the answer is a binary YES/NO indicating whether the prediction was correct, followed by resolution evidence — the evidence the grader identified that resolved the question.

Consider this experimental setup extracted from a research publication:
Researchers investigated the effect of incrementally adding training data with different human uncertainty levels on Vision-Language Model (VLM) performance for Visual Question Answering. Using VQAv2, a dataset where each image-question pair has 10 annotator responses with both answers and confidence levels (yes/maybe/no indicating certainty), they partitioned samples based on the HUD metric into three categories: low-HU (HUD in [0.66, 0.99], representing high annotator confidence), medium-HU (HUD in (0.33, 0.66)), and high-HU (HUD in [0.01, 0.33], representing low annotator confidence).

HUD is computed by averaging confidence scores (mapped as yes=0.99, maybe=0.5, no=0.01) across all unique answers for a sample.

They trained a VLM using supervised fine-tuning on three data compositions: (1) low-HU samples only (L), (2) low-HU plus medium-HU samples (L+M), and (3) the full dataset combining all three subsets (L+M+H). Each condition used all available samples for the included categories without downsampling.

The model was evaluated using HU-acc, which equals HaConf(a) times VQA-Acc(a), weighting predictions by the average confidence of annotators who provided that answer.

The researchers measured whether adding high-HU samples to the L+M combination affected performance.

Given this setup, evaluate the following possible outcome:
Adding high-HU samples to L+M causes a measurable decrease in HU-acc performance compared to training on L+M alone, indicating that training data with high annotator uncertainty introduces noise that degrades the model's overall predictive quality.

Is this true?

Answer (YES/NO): YES